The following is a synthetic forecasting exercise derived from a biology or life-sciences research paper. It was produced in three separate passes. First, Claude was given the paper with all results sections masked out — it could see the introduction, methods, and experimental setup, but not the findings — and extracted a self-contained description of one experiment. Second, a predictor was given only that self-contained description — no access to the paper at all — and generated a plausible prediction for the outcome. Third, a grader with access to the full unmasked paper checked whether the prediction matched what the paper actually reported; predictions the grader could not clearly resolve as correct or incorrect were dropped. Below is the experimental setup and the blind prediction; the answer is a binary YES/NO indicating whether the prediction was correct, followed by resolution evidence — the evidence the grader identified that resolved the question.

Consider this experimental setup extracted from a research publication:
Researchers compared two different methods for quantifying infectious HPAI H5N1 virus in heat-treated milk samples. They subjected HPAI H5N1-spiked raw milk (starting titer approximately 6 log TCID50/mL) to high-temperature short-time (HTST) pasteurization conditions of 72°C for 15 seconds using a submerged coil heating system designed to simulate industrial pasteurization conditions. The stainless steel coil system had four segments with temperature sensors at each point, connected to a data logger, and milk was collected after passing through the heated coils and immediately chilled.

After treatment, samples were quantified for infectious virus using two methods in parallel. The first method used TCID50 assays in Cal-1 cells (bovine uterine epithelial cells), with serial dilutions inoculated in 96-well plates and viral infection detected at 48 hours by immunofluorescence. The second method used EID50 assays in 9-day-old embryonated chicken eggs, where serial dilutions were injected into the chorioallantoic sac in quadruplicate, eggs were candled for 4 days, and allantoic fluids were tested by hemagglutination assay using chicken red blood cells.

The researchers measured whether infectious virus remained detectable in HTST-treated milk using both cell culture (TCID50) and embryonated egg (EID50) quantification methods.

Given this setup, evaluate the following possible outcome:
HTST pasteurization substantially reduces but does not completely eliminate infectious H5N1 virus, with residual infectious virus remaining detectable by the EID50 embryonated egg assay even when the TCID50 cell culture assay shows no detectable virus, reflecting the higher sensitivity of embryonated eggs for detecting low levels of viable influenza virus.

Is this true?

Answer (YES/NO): NO